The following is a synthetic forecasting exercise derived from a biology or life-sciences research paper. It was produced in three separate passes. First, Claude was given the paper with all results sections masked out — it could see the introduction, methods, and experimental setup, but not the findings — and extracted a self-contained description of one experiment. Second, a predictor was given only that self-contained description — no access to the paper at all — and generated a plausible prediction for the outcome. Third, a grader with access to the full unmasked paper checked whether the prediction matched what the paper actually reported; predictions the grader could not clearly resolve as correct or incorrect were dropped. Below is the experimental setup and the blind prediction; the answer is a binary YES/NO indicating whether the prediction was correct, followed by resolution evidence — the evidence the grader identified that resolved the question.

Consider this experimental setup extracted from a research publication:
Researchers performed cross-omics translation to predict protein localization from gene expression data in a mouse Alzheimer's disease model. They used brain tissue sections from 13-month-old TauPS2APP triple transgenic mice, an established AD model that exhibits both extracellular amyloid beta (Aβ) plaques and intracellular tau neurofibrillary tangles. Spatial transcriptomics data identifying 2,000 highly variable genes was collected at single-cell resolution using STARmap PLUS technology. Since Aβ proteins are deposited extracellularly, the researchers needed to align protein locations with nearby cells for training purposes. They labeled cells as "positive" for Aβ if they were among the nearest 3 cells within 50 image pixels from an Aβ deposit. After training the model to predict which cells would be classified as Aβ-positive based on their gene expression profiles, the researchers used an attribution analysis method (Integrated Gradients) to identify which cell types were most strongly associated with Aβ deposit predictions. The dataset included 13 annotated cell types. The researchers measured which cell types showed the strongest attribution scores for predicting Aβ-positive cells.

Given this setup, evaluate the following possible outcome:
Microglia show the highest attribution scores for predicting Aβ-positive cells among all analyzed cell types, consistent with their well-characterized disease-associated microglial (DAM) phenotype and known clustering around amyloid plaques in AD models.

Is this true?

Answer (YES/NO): YES